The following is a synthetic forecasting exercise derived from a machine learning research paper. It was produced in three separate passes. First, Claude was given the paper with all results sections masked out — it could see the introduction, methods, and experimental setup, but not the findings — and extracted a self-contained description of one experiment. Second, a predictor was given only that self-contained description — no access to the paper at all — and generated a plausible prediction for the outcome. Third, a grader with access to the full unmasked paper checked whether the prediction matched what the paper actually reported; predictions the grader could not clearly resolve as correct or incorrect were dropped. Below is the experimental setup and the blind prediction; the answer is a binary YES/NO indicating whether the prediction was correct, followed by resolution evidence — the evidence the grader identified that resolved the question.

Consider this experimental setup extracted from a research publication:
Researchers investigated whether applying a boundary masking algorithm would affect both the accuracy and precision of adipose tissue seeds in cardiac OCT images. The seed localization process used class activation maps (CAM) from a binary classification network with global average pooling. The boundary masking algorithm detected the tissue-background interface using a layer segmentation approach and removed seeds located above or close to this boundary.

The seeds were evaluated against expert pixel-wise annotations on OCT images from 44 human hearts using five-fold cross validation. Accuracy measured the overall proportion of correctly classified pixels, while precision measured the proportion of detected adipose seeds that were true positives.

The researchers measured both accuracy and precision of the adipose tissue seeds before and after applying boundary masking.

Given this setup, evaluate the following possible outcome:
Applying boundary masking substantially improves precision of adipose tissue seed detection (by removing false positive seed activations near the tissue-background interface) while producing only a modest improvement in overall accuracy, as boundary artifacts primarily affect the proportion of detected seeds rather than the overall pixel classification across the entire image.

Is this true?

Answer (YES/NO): YES